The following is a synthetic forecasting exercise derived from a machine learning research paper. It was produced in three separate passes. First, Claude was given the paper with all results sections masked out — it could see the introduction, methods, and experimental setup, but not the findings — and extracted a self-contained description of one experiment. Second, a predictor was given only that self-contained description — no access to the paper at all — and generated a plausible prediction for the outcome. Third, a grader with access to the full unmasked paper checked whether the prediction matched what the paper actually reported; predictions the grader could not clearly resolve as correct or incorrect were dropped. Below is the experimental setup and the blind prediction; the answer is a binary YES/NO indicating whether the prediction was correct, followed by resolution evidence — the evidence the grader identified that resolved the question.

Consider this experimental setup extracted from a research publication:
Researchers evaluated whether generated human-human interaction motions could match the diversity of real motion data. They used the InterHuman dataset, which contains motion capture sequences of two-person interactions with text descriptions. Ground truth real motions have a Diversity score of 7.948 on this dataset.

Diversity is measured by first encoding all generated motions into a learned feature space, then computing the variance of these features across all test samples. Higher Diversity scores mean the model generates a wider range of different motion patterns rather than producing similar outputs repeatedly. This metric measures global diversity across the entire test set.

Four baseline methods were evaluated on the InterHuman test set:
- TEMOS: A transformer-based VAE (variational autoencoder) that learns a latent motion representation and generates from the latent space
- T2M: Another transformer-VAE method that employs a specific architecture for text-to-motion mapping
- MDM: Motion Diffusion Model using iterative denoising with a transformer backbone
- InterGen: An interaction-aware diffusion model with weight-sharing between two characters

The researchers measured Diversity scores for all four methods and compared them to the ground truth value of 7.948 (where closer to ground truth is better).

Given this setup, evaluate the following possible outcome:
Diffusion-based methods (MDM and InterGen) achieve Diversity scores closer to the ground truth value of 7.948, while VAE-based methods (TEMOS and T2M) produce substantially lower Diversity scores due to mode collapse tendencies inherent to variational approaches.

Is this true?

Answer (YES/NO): YES